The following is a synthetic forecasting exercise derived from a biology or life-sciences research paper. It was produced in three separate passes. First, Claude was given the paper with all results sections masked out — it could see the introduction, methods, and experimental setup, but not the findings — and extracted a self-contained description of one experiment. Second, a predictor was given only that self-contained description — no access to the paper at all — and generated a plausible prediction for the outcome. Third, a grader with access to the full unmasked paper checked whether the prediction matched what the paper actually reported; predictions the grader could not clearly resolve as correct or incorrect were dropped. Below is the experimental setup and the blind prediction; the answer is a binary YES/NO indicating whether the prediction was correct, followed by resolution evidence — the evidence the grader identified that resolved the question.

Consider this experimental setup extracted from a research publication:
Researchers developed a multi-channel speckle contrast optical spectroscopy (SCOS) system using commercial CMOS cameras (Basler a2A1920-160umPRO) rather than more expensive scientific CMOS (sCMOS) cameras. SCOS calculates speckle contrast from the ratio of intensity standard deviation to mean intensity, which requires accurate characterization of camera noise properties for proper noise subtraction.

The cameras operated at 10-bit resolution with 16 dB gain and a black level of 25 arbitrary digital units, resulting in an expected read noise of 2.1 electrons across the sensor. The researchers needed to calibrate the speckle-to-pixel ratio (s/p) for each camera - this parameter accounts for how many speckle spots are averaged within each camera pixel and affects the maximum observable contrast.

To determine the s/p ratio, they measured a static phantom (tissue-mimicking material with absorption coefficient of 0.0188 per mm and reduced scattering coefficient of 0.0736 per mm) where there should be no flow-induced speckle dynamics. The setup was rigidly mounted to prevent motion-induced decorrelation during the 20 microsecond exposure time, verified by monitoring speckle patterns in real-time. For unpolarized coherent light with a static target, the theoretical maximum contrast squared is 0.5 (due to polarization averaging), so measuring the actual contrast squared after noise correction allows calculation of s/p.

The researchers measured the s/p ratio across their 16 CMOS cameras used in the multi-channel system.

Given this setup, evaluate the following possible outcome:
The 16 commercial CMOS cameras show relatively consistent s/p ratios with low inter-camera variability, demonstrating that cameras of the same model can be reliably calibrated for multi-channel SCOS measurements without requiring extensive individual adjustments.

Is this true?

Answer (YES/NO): NO